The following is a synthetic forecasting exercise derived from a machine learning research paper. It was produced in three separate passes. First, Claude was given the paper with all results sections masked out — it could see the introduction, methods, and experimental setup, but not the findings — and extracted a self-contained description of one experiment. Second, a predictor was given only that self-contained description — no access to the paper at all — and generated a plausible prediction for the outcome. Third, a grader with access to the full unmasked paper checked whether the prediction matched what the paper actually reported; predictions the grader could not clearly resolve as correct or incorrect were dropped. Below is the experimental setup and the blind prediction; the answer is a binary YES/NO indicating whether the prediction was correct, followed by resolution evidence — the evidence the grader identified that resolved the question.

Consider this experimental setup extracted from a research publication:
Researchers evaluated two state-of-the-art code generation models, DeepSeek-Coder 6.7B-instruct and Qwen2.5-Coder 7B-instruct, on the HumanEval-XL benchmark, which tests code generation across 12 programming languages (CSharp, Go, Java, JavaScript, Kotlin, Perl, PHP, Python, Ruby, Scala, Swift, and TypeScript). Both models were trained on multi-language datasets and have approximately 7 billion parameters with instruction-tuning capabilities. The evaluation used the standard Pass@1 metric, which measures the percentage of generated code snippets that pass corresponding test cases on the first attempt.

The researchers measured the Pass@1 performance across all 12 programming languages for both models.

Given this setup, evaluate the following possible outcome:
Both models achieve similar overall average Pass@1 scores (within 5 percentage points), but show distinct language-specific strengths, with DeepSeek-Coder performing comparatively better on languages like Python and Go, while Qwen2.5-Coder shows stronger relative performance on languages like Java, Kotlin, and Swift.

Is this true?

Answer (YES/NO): NO